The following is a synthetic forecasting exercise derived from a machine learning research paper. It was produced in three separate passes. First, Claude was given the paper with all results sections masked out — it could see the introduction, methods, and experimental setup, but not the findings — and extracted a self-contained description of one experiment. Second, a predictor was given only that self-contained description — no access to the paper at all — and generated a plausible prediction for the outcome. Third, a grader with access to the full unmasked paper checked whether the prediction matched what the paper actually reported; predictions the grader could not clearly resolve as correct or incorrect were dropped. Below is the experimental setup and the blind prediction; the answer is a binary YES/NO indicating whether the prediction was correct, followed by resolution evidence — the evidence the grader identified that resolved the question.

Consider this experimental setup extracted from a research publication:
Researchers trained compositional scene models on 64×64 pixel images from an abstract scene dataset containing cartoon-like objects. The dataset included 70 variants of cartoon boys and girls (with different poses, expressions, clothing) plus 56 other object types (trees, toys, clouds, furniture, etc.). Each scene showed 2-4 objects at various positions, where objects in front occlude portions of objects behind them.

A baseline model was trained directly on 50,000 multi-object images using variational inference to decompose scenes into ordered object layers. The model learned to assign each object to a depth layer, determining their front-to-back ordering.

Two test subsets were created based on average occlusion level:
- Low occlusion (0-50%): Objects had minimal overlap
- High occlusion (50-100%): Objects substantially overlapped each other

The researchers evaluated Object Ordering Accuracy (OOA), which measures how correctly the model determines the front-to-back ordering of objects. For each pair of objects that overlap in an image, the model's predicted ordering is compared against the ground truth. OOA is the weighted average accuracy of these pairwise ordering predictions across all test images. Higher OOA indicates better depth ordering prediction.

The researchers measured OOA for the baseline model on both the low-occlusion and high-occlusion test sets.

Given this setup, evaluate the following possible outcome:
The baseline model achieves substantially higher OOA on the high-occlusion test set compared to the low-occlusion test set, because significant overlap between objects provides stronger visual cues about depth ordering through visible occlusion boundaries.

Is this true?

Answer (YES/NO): NO